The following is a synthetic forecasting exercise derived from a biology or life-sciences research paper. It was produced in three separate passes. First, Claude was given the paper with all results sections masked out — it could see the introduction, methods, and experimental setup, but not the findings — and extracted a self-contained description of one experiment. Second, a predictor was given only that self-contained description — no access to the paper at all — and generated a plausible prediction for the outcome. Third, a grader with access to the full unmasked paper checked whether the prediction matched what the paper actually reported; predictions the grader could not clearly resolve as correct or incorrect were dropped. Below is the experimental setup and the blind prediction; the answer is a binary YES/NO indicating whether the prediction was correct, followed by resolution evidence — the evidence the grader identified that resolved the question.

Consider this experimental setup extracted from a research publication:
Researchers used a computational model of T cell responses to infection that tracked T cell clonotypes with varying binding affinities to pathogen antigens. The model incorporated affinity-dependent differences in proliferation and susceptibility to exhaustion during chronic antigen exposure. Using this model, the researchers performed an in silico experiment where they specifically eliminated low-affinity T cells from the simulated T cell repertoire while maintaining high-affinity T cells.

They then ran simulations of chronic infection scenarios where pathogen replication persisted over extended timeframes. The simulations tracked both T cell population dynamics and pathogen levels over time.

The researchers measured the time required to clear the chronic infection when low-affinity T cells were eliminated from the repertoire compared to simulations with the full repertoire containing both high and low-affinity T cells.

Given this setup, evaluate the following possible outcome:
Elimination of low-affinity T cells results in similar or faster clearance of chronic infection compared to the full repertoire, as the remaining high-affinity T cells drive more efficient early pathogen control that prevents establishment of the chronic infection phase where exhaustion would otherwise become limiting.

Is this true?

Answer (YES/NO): NO